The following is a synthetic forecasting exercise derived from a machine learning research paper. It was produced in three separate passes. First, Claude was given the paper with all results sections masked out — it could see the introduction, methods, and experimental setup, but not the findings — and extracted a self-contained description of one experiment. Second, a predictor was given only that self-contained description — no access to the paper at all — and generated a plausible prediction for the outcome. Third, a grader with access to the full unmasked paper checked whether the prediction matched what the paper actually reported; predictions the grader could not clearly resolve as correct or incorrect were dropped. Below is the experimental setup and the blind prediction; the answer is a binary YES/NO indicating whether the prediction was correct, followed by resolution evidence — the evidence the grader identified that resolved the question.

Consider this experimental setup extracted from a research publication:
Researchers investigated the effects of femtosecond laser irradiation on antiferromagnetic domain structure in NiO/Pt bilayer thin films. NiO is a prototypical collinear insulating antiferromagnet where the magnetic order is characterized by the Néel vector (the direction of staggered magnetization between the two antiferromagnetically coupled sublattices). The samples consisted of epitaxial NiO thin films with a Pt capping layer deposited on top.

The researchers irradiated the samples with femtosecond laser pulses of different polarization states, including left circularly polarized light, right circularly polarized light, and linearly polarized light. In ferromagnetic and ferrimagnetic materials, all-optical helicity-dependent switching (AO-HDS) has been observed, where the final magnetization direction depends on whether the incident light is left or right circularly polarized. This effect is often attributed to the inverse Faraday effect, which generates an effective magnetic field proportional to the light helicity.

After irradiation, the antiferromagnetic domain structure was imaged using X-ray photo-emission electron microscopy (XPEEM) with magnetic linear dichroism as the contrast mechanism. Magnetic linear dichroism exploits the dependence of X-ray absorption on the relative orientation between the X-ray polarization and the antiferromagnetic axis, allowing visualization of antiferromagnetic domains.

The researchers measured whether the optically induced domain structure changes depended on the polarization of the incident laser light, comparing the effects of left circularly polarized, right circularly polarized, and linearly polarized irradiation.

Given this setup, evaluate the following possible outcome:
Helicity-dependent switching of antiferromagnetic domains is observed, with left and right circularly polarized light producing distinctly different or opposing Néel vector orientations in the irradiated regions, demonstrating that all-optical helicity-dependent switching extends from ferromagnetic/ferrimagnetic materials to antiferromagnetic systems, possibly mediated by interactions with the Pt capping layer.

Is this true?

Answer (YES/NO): NO